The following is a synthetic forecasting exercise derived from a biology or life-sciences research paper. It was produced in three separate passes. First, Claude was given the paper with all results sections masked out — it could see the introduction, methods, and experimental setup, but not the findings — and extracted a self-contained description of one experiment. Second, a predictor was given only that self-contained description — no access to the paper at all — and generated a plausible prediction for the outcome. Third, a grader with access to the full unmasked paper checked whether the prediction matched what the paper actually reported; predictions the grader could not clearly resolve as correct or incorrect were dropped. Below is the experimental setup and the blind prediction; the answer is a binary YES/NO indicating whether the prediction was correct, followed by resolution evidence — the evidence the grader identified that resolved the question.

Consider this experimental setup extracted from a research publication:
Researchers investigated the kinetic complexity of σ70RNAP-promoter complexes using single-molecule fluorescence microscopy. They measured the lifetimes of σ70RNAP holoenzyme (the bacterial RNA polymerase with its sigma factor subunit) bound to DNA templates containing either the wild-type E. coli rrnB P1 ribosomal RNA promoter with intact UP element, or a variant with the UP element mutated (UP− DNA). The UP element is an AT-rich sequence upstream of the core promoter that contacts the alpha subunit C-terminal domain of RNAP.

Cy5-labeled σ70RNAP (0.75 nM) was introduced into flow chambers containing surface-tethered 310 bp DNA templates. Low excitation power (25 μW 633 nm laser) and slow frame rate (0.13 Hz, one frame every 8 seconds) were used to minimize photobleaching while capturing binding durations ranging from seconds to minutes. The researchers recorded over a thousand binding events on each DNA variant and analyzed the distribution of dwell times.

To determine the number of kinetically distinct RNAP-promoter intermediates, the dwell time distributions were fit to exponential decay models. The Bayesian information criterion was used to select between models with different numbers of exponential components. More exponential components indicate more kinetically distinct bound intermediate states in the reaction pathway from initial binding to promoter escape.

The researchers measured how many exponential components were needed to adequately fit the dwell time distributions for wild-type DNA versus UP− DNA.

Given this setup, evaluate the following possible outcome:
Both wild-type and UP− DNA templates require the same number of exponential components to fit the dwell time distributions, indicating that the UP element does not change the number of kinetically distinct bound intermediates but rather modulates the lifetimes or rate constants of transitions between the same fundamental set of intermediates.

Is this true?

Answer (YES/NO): NO